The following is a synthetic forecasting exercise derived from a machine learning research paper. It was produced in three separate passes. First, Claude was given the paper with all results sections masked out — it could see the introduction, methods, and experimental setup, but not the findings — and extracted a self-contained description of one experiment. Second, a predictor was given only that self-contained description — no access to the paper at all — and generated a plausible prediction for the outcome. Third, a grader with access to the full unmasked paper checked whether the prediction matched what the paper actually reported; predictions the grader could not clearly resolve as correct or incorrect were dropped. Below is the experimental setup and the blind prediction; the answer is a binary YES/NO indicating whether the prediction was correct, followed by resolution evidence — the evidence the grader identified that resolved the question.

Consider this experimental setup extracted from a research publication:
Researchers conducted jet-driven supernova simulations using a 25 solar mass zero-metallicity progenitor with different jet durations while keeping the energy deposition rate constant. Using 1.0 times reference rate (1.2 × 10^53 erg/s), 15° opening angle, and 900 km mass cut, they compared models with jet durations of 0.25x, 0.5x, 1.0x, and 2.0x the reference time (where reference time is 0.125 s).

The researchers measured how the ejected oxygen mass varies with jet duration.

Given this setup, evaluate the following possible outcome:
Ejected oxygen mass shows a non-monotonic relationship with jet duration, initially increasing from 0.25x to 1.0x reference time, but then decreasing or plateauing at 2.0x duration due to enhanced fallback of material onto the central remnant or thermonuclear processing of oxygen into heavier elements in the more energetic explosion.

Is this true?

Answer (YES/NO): NO